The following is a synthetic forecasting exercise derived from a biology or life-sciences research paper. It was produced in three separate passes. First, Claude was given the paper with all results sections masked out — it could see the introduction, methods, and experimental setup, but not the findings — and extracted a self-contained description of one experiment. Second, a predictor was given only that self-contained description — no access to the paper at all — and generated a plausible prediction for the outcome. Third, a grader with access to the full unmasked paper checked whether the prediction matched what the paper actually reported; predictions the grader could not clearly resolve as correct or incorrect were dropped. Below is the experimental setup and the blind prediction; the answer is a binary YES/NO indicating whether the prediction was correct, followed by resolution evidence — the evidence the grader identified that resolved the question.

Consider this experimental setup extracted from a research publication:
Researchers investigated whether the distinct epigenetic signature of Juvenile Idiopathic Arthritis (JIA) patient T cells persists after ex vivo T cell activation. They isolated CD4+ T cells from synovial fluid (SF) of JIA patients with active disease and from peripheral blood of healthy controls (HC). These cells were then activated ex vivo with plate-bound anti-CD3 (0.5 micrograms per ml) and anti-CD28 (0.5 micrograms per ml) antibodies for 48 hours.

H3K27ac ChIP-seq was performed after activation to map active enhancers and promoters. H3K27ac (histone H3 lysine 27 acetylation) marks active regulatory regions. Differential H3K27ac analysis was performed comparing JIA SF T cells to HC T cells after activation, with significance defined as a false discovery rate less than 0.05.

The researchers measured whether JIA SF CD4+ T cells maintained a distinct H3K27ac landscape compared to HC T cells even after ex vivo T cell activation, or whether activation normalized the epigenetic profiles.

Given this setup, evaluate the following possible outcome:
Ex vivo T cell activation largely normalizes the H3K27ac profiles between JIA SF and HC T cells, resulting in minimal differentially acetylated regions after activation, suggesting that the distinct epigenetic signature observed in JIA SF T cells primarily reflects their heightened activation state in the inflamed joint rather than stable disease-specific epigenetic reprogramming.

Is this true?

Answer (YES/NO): NO